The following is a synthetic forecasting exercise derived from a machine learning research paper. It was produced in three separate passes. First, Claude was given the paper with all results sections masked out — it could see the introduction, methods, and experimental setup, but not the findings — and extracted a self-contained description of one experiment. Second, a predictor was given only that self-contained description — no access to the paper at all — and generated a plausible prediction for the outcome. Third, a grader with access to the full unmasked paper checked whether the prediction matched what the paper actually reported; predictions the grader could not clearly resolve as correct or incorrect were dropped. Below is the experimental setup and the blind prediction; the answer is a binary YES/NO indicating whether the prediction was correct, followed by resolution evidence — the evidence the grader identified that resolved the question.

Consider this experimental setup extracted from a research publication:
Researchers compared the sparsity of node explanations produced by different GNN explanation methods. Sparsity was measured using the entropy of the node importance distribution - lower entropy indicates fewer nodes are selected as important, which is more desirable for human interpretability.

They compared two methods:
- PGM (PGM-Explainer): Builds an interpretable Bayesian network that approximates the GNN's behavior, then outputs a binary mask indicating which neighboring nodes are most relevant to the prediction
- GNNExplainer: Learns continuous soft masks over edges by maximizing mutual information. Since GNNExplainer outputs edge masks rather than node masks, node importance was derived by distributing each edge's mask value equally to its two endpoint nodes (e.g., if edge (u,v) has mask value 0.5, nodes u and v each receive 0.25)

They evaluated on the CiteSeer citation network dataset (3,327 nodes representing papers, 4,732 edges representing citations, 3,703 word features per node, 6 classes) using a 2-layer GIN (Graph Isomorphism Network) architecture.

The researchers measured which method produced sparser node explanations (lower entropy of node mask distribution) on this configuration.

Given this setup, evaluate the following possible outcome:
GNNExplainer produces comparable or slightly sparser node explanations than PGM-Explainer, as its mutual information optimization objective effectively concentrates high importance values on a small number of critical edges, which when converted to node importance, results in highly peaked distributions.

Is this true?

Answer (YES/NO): NO